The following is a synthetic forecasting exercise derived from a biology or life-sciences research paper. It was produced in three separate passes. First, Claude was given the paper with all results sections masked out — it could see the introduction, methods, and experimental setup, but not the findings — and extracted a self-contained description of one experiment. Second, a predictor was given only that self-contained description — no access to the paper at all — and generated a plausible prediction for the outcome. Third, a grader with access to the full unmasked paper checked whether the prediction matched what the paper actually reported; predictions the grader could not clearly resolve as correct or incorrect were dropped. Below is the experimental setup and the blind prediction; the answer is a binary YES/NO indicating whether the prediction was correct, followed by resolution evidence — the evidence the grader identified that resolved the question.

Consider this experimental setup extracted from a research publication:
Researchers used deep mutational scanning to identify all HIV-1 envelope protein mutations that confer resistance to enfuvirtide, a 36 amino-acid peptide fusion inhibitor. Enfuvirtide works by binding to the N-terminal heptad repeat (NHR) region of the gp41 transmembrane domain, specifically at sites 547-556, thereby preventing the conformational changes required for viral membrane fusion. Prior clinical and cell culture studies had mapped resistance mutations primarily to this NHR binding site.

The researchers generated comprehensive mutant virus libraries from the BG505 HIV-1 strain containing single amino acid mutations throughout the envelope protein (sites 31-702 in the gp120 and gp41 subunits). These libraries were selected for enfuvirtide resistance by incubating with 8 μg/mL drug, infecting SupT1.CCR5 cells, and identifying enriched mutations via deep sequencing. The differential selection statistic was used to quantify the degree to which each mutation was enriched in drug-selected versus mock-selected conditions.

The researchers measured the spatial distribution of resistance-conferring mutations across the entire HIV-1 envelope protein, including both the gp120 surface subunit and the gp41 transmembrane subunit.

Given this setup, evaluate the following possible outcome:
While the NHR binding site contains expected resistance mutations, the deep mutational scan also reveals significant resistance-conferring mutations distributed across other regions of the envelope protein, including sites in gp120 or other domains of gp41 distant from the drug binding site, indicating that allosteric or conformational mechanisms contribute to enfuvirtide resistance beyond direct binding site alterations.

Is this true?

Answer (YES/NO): YES